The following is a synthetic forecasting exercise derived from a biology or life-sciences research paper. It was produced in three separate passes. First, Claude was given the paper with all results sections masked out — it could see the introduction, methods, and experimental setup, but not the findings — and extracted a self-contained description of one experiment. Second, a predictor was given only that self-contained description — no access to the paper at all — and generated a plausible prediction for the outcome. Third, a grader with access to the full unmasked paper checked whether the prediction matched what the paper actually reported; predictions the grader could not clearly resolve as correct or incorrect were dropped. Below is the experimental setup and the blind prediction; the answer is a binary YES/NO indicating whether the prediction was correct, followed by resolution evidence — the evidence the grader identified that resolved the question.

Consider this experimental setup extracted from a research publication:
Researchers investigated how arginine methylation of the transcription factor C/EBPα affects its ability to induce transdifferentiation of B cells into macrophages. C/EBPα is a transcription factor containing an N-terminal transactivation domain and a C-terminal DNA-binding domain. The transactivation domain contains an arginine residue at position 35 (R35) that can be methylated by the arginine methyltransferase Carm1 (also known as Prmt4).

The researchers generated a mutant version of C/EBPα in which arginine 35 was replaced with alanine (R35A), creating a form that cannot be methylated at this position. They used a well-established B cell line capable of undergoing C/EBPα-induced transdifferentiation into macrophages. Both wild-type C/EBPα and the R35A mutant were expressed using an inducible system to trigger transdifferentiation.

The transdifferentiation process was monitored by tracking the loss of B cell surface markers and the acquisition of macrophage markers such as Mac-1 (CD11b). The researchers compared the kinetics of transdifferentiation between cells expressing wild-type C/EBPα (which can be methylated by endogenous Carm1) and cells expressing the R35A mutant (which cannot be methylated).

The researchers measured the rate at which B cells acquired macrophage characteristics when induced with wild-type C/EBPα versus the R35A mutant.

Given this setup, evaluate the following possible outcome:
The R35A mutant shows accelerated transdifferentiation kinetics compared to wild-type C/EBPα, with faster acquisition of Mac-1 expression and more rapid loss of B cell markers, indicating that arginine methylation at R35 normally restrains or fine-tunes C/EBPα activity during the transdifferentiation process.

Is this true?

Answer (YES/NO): YES